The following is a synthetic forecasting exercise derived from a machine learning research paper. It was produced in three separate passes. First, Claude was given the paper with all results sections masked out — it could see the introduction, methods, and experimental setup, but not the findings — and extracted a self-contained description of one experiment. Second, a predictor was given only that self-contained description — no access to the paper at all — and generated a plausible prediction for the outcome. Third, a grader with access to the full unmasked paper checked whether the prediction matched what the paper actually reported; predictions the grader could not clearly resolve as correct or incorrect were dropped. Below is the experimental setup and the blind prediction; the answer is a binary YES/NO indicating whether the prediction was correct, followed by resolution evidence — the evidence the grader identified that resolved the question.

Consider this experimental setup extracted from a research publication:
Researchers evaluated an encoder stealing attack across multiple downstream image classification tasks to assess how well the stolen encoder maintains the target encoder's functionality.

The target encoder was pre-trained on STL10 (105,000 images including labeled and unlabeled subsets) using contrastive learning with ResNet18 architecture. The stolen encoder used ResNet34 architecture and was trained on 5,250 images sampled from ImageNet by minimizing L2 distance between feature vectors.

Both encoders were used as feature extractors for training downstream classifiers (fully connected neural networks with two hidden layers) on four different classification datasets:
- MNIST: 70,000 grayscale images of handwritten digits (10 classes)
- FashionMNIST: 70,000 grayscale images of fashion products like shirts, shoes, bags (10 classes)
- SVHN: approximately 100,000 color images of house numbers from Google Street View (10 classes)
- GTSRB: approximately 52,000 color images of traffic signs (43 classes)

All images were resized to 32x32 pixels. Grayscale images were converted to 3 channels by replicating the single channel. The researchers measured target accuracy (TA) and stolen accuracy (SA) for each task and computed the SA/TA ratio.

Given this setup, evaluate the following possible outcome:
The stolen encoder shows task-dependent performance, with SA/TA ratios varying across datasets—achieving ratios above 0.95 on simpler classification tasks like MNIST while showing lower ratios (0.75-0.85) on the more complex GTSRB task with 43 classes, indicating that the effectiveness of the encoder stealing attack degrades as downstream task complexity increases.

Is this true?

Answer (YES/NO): NO